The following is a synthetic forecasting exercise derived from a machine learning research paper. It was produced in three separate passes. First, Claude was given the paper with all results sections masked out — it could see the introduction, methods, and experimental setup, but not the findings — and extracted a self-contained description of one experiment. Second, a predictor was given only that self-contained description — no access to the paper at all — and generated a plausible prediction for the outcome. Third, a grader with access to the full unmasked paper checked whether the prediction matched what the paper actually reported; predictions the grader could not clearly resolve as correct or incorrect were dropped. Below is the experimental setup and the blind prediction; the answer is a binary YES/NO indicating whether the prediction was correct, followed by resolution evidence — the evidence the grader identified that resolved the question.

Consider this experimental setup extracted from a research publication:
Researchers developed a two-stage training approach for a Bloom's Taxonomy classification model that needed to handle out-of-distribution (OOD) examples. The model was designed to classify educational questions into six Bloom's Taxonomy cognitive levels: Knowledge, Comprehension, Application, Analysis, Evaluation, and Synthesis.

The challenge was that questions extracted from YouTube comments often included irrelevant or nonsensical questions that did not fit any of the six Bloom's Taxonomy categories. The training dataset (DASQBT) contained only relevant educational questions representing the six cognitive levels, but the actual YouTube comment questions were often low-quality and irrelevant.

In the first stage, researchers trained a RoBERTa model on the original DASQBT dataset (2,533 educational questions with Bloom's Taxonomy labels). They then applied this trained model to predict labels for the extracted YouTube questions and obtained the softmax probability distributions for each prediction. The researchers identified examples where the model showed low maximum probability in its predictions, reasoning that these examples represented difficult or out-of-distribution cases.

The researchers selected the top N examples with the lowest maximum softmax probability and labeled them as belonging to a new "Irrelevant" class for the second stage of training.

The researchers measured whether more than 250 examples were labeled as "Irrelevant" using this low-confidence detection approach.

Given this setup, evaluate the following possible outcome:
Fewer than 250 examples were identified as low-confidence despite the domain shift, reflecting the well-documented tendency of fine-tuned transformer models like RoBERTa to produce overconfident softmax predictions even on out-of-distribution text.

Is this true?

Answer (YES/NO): NO